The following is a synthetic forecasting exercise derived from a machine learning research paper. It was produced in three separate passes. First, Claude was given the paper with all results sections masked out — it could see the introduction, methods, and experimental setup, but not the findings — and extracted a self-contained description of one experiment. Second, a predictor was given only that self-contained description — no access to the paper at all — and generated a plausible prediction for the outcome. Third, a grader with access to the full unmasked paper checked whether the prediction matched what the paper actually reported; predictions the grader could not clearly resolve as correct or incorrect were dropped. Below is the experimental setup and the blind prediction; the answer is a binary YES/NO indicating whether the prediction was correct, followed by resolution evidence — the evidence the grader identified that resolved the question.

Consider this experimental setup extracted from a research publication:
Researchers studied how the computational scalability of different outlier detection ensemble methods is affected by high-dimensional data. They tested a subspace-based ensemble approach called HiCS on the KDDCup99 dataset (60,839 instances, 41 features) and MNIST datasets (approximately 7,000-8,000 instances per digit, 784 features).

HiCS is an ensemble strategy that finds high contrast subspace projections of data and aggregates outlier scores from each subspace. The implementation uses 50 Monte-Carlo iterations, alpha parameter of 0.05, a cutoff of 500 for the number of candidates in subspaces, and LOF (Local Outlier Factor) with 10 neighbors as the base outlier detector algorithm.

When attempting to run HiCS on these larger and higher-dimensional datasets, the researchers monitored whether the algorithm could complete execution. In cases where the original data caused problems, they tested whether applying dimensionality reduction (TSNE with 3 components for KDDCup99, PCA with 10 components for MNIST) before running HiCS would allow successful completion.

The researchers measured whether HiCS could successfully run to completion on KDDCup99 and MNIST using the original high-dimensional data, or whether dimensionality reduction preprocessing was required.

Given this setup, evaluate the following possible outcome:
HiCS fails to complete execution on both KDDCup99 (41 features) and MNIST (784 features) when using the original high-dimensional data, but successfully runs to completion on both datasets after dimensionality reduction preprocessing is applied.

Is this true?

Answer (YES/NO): YES